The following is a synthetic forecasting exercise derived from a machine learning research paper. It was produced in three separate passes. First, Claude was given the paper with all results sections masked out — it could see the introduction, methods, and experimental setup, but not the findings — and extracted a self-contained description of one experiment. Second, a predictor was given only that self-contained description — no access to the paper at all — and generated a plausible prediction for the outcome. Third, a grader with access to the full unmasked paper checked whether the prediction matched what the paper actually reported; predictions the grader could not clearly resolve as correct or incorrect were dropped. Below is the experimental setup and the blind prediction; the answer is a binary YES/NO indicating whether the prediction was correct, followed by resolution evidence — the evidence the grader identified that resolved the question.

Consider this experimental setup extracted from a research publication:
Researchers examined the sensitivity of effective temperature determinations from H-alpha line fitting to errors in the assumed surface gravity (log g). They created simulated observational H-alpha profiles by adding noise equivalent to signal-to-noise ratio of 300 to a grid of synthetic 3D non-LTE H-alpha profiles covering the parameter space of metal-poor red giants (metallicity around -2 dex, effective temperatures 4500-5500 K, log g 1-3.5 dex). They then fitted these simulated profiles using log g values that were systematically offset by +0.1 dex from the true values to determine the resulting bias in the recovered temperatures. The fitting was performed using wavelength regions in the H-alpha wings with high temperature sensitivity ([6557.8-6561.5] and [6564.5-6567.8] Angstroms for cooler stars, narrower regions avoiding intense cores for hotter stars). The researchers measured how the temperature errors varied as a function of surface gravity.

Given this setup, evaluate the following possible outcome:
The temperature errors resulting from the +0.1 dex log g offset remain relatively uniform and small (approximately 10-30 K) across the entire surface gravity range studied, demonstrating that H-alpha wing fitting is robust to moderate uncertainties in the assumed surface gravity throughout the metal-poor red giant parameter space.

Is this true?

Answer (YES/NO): NO